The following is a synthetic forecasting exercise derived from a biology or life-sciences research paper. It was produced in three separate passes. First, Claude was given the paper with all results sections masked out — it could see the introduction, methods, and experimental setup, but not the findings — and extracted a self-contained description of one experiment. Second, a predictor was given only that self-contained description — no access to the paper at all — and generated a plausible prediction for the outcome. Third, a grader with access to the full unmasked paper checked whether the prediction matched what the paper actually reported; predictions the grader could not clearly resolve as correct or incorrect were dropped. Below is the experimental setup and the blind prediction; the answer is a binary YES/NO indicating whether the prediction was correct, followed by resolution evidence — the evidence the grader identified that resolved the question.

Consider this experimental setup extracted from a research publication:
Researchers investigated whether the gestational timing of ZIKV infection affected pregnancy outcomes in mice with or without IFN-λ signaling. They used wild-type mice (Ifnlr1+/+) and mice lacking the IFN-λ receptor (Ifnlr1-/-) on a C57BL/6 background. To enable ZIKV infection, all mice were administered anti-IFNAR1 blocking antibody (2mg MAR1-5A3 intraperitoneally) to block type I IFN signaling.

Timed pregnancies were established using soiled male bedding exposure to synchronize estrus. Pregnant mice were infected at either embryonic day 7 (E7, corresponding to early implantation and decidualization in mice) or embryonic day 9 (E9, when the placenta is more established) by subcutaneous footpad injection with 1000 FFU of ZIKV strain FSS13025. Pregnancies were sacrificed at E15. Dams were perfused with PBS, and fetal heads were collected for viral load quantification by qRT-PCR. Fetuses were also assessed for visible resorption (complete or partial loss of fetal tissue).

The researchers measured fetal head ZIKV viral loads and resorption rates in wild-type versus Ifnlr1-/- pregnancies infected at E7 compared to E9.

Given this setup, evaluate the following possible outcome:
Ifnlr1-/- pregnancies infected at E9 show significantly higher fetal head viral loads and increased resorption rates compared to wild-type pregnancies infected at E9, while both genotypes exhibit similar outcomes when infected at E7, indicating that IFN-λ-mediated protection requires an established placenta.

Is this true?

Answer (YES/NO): NO